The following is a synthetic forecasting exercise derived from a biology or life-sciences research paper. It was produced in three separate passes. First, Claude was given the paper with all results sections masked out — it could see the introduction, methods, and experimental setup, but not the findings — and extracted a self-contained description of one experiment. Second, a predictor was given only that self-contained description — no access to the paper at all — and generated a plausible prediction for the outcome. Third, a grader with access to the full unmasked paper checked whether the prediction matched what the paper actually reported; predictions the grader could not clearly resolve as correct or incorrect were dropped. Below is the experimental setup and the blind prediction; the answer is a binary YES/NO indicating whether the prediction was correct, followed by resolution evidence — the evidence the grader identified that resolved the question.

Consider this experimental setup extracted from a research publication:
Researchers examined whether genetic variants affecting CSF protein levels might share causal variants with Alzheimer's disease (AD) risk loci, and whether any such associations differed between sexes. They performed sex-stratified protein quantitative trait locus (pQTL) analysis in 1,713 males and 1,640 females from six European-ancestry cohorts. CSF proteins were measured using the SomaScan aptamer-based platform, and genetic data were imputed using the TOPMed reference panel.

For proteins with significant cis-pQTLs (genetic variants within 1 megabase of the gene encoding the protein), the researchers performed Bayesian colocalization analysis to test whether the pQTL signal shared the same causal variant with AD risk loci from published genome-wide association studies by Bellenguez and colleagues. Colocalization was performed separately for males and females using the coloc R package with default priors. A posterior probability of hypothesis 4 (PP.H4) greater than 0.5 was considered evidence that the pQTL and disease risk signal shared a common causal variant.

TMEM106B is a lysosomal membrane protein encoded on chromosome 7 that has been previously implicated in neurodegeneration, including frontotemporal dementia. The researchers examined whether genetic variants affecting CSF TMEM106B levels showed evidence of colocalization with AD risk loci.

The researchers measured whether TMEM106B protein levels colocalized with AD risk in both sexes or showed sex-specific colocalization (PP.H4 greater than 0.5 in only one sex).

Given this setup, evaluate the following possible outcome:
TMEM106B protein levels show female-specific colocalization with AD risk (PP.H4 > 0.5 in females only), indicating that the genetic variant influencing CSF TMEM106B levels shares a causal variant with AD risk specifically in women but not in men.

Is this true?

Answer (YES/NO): NO